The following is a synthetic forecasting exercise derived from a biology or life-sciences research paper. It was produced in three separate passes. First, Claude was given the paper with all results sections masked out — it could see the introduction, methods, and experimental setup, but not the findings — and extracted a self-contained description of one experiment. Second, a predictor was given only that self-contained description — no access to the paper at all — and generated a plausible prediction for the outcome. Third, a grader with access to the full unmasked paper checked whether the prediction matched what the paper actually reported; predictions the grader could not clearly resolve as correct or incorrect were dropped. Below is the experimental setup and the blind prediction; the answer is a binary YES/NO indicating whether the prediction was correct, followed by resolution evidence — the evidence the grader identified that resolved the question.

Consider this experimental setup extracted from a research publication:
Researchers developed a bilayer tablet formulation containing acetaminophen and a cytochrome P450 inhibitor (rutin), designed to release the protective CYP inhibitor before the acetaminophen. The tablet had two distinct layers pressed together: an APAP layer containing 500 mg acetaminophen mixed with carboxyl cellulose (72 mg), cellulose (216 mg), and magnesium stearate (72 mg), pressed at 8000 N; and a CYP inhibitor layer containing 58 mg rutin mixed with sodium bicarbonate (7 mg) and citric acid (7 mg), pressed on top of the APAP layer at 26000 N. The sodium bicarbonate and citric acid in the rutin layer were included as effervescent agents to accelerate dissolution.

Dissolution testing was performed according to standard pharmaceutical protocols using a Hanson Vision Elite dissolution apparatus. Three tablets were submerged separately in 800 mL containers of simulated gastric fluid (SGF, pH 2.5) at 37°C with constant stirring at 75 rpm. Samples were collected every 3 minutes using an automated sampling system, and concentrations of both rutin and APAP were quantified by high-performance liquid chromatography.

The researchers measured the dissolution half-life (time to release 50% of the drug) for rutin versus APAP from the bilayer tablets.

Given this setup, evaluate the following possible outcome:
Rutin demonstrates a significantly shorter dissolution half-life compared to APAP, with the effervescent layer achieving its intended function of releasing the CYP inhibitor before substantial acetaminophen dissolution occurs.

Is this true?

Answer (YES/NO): YES